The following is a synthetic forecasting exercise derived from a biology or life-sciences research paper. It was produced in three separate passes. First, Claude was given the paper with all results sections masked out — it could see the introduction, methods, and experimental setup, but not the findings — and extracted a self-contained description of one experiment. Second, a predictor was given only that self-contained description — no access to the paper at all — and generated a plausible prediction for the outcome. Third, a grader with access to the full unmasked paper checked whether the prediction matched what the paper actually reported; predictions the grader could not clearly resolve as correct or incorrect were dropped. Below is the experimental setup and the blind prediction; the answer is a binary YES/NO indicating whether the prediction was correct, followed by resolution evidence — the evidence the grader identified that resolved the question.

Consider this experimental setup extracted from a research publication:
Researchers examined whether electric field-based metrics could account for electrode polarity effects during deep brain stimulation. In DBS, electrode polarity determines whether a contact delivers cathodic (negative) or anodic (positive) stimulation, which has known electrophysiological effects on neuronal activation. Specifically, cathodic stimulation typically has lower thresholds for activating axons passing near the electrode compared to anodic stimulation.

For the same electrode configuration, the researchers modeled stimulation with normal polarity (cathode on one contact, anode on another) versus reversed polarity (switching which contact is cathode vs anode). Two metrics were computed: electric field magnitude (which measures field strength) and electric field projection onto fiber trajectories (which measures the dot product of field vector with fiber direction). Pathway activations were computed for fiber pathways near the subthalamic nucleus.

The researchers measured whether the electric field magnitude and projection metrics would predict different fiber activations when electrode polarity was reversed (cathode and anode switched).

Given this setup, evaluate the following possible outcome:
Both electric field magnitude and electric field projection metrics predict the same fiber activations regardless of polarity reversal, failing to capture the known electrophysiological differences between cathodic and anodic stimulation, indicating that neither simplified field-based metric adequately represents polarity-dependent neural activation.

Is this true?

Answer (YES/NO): YES